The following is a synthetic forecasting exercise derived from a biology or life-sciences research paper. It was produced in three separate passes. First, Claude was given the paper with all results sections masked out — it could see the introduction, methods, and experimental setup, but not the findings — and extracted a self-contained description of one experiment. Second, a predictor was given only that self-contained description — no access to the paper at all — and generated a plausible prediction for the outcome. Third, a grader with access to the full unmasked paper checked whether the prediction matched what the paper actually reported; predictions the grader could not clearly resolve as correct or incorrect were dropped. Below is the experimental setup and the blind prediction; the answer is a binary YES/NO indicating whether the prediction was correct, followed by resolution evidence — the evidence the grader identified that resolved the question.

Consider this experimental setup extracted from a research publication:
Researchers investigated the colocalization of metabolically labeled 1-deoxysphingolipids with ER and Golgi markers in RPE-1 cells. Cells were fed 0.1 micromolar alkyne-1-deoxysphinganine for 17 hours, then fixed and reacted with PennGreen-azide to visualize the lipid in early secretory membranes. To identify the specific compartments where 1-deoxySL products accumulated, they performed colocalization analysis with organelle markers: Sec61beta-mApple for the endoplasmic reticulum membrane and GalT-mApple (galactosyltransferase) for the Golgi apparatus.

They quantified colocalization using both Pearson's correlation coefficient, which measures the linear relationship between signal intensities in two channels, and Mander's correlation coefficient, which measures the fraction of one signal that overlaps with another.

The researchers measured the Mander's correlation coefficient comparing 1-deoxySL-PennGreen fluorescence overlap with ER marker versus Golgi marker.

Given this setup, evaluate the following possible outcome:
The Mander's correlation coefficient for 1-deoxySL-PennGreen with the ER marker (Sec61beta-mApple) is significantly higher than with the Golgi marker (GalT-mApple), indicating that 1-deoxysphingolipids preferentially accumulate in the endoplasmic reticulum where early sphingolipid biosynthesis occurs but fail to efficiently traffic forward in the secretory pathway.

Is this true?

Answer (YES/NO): YES